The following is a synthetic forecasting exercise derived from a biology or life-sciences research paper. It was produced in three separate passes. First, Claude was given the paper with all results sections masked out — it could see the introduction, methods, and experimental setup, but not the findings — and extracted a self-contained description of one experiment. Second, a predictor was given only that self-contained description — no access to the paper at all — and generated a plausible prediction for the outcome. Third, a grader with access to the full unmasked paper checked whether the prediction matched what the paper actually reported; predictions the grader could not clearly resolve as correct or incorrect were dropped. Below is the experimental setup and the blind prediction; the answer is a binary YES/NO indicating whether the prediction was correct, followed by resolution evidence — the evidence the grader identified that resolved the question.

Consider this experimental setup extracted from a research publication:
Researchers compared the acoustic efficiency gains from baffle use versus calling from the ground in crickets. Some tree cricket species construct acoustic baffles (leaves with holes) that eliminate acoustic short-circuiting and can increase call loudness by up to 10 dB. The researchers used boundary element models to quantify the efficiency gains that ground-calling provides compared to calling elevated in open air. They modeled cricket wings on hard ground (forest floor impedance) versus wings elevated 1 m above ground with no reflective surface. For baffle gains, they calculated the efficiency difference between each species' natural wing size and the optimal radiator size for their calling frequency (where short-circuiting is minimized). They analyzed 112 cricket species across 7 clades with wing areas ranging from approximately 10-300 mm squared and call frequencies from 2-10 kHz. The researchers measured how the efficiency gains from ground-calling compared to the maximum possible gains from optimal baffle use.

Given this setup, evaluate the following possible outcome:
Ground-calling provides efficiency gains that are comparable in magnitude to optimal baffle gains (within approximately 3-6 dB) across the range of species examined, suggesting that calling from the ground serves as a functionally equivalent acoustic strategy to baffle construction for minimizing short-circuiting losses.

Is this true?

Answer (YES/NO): NO